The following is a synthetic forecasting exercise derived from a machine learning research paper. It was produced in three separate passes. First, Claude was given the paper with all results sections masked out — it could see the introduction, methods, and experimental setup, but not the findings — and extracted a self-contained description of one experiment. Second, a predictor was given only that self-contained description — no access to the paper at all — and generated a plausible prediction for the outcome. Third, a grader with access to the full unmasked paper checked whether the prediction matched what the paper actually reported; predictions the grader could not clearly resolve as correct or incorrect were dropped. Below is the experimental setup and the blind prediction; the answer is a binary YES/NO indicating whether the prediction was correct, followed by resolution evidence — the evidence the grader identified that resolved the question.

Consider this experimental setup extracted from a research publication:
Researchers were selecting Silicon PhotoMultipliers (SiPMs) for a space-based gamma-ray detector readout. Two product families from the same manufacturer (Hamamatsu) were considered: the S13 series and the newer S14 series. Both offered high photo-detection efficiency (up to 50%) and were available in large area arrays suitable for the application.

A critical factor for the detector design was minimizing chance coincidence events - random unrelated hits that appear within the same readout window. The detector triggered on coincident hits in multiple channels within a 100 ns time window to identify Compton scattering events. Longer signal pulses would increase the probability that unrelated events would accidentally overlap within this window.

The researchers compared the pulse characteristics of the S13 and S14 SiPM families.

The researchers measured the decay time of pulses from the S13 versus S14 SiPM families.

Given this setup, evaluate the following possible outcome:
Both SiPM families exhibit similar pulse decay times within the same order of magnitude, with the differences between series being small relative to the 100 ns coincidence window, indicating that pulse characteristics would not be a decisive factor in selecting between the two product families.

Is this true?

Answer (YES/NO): NO